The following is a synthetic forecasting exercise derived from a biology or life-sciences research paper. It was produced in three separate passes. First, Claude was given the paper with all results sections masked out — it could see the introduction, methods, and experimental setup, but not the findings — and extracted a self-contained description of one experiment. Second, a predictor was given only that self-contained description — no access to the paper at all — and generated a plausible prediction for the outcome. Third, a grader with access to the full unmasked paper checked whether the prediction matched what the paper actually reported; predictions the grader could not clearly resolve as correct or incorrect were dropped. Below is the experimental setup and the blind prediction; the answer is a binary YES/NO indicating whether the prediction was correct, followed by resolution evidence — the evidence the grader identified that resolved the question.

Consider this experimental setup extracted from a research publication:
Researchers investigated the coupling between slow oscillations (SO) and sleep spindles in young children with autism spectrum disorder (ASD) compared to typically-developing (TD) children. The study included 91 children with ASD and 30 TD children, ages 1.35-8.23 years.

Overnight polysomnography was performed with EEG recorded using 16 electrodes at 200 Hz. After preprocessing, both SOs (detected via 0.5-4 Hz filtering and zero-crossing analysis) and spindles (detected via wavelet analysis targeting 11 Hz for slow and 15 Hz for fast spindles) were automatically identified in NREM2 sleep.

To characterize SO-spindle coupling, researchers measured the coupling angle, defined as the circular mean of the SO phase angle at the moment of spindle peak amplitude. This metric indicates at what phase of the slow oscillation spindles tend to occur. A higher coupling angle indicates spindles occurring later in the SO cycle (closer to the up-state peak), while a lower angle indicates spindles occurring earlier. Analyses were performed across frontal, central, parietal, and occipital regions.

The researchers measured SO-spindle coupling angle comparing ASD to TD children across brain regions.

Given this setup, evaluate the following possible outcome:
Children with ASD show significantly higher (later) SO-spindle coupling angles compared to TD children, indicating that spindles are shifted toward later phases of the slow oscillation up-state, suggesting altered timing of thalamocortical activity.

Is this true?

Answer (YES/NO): YES